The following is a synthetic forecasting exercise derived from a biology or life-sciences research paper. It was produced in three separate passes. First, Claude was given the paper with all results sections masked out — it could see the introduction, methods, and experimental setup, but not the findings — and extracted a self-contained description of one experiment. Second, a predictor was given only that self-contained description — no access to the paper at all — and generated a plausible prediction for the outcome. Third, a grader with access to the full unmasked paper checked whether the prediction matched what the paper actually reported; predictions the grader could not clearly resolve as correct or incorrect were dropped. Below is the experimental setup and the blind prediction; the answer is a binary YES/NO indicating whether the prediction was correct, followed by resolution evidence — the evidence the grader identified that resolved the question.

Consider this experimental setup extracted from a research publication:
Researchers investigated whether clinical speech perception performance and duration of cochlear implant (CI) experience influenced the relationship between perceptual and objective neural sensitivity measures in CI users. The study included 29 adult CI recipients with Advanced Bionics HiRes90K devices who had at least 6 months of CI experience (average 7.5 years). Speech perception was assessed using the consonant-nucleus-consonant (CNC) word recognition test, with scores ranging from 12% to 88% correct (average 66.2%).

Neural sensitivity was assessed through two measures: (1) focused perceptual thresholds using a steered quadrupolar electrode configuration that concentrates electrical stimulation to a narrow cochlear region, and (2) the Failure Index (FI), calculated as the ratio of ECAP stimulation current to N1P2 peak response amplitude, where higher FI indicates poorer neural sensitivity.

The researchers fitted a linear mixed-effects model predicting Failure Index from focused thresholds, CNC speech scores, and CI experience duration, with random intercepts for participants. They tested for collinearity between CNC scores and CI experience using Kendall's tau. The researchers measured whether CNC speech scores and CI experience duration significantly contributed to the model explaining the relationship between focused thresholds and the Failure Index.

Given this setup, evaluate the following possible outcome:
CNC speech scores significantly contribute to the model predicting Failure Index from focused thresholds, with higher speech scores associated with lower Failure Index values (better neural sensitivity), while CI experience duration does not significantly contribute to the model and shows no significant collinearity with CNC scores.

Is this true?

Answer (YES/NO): NO